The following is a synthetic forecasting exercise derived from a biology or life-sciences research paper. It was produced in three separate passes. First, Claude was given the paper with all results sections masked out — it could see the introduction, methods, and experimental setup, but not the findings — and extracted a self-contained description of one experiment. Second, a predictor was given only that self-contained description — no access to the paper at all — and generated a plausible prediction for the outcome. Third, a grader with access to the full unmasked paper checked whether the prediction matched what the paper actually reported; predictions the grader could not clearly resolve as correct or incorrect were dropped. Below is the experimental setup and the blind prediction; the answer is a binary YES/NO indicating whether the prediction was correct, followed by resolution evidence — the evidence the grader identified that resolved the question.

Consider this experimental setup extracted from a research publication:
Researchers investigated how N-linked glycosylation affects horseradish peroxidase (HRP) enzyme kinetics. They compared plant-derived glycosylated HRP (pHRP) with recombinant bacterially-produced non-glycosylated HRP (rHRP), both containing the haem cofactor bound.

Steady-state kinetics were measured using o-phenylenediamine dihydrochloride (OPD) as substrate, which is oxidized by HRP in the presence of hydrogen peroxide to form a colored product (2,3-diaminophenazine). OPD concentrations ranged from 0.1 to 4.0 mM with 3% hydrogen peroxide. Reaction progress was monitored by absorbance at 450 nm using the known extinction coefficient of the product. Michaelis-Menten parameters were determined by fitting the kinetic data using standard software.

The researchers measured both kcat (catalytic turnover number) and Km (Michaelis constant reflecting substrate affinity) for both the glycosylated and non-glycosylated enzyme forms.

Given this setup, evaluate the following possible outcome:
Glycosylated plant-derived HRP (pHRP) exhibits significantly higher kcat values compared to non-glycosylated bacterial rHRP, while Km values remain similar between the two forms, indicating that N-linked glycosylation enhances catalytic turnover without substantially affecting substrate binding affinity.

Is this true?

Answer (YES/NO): YES